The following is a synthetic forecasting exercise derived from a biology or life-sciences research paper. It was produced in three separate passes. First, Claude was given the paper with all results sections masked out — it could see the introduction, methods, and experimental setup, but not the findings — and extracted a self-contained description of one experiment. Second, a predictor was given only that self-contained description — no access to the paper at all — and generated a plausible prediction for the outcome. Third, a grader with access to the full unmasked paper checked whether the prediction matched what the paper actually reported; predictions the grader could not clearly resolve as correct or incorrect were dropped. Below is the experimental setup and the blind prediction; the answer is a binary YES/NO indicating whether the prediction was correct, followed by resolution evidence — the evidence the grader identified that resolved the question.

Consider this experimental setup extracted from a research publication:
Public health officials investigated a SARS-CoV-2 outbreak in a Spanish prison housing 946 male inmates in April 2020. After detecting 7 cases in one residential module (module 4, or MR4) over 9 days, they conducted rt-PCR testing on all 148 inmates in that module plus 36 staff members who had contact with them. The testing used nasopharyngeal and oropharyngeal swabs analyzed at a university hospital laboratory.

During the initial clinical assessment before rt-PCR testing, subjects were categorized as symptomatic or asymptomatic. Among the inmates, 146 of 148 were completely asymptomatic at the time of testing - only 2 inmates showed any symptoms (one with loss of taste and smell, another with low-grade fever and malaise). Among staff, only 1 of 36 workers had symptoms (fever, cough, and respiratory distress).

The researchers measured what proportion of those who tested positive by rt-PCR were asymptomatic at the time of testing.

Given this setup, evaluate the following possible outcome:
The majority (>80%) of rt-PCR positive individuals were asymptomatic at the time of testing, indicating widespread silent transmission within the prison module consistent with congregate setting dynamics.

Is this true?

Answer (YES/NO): YES